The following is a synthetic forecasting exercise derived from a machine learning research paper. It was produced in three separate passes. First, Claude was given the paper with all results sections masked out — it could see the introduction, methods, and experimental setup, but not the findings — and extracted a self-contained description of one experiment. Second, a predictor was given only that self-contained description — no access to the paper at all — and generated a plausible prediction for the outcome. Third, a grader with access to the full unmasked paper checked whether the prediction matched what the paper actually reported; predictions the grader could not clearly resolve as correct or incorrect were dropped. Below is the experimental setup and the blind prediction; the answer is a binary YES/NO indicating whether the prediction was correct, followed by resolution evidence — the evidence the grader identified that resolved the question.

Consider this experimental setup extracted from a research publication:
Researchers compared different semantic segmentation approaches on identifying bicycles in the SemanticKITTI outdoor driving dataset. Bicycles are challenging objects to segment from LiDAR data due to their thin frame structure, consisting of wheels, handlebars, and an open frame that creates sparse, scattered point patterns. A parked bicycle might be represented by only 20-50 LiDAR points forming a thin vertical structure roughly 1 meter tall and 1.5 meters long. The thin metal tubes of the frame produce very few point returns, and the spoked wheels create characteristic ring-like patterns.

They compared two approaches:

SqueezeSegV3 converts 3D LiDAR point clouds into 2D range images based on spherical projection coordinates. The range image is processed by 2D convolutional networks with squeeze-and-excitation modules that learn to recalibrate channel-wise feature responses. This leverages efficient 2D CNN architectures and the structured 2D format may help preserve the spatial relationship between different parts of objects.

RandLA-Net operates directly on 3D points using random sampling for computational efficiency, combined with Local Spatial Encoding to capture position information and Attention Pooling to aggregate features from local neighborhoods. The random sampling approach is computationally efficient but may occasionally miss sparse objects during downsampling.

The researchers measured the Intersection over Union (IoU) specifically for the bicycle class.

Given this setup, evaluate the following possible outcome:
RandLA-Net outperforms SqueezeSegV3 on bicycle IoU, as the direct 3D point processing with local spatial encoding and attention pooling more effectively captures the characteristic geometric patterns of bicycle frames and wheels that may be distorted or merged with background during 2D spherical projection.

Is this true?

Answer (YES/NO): NO